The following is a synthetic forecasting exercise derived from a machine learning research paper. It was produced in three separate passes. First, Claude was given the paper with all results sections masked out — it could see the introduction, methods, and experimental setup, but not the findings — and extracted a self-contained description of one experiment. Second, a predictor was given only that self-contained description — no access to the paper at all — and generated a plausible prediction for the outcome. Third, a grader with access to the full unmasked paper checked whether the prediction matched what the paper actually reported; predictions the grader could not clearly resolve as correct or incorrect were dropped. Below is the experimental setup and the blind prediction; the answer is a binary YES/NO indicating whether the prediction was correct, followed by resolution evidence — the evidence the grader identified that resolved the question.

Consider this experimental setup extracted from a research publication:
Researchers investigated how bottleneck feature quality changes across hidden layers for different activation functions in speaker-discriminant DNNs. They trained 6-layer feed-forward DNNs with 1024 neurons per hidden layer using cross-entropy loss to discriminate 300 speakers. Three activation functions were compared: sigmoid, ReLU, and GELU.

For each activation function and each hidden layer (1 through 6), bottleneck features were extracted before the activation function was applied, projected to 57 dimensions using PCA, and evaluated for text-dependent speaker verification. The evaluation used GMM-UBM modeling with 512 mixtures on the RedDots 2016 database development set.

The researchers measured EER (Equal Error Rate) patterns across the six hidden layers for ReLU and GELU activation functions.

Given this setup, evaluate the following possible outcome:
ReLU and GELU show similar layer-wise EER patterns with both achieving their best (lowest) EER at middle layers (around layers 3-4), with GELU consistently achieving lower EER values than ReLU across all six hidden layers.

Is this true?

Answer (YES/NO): NO